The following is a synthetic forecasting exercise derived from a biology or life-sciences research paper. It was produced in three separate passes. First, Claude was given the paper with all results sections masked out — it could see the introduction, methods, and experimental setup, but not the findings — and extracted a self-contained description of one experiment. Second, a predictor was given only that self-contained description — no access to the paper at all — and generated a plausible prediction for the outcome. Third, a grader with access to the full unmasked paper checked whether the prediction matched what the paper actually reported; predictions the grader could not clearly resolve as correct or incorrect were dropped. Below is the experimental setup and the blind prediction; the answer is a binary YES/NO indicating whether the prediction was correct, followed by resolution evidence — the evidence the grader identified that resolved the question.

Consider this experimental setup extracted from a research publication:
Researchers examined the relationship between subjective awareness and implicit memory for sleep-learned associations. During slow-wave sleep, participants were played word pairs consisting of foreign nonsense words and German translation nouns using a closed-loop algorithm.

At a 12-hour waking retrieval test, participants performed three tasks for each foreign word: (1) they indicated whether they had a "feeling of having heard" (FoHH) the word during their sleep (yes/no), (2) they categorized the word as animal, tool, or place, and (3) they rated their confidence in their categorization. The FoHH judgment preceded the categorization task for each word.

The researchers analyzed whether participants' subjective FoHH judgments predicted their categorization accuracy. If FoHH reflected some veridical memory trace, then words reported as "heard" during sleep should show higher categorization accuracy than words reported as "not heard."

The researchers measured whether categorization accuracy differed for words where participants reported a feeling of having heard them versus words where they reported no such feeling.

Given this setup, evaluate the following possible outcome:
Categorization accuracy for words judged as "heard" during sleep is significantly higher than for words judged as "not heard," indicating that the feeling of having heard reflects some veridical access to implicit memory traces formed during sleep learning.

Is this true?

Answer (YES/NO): NO